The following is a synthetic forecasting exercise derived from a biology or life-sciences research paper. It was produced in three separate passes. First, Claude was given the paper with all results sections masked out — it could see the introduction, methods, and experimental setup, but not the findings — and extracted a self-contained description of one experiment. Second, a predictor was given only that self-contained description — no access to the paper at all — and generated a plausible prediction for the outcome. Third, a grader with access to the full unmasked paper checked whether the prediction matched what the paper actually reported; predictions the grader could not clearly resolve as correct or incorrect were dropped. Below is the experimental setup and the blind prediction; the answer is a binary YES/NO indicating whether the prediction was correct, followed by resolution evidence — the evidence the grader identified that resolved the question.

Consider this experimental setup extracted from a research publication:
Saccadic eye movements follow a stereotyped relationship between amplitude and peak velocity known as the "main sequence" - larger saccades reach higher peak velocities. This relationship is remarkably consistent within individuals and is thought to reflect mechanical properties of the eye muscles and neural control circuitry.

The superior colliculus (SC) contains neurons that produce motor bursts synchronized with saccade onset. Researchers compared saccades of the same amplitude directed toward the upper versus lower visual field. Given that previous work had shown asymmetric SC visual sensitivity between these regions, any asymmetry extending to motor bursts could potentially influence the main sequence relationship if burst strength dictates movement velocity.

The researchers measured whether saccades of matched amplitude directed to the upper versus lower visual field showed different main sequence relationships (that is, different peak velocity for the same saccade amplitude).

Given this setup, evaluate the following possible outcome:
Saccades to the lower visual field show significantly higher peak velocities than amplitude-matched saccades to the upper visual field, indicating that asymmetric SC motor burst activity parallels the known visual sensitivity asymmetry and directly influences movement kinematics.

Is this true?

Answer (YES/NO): NO